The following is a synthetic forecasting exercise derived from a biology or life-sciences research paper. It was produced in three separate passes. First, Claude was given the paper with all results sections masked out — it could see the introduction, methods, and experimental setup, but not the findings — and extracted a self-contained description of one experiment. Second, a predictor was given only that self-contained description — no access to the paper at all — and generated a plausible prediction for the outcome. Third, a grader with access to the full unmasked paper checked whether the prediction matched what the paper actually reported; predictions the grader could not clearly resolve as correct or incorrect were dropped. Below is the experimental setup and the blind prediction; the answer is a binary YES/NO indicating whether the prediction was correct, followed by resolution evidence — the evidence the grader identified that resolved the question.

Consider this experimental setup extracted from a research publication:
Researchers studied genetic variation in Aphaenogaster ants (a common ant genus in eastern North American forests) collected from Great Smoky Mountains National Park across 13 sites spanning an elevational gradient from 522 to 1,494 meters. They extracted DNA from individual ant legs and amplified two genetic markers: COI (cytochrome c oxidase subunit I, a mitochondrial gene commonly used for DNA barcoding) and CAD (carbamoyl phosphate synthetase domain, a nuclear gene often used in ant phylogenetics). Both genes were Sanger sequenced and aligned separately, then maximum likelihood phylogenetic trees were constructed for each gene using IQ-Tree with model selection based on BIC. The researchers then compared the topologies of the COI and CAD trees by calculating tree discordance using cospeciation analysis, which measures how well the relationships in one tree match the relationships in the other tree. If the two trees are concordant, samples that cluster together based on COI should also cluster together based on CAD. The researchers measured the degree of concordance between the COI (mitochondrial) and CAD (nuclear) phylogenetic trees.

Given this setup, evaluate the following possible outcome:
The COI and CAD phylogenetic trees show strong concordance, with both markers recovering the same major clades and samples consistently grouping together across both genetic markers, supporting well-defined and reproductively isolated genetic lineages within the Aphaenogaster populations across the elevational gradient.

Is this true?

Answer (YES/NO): NO